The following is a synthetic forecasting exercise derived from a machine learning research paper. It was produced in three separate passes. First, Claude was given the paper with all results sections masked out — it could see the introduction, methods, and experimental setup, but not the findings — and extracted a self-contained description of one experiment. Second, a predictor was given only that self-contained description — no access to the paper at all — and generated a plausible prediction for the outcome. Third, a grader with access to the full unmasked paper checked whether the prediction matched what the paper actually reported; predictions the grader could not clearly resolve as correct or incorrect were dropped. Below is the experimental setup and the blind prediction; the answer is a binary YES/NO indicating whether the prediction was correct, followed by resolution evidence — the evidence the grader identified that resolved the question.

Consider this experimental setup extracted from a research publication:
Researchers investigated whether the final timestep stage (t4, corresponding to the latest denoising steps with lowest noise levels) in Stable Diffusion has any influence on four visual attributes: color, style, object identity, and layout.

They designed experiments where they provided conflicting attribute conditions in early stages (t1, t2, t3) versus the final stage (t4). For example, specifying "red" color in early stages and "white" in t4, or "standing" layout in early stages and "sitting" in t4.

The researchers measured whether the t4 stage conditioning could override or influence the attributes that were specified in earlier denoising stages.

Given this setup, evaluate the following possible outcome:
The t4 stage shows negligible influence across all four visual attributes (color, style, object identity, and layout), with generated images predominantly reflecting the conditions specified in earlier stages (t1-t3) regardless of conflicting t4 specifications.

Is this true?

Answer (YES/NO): YES